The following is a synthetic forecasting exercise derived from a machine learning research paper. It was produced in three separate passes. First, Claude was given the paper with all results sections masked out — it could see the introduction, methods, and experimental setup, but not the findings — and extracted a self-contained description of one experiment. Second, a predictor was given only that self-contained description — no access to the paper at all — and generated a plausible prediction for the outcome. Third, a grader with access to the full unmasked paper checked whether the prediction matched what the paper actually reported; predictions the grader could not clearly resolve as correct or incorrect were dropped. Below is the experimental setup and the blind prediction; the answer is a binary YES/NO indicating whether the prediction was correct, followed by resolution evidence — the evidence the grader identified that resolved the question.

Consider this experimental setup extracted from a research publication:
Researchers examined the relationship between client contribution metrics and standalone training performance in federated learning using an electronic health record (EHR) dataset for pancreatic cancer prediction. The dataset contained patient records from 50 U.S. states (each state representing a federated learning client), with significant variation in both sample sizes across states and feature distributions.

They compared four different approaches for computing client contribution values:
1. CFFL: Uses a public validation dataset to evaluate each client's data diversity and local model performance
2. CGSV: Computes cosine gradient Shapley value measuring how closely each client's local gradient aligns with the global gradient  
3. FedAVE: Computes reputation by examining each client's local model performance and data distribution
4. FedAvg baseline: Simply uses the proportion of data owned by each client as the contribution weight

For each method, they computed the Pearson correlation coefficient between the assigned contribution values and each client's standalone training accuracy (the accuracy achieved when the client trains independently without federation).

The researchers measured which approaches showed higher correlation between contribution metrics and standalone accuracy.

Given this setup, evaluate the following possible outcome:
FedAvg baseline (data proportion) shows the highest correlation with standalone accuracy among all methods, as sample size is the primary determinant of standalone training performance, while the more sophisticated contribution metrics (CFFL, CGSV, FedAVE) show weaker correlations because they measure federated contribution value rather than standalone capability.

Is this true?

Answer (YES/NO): YES